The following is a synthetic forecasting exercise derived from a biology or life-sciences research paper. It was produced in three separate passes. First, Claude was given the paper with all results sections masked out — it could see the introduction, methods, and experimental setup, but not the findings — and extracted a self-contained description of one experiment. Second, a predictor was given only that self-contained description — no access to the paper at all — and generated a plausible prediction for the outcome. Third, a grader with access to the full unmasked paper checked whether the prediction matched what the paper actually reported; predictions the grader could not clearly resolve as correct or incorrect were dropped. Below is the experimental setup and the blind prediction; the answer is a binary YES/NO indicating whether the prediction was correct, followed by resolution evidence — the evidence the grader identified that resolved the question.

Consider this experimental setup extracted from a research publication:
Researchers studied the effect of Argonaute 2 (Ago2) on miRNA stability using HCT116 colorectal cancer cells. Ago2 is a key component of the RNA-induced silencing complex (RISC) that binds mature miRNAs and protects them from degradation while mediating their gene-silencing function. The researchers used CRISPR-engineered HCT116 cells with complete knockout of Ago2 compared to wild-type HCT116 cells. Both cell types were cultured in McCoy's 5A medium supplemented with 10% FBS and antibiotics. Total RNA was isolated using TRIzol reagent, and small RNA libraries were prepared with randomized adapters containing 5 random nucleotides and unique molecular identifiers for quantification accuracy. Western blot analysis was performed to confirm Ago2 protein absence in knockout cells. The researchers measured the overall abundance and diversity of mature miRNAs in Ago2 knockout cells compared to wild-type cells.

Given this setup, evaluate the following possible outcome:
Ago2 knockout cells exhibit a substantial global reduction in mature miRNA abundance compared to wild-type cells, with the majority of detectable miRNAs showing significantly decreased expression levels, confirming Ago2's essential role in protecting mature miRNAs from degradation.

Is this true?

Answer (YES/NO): NO